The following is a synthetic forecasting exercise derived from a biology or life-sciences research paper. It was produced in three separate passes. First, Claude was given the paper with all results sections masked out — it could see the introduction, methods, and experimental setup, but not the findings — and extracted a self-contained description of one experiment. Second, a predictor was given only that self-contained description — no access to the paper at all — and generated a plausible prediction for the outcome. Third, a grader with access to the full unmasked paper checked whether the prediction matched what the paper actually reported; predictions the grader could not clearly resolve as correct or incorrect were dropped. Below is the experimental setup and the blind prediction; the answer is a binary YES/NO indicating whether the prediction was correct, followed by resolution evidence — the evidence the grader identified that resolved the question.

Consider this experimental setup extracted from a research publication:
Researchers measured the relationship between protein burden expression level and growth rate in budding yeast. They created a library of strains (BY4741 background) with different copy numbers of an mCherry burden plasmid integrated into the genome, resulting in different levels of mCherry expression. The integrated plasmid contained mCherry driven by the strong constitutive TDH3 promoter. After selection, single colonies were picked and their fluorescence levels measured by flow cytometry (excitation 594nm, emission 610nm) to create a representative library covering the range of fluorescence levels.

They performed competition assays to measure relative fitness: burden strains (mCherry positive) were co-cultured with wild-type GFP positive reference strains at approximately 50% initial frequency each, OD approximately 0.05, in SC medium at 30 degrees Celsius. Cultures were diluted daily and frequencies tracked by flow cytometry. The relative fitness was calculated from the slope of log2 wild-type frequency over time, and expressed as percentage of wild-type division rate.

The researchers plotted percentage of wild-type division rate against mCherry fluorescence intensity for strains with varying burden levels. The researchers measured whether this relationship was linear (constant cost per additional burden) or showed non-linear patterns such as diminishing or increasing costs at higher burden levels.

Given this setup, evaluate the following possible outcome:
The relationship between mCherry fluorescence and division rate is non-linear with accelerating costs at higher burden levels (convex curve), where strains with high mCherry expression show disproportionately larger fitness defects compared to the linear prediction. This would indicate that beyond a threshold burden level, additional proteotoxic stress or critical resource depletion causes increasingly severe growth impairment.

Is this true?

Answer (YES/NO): NO